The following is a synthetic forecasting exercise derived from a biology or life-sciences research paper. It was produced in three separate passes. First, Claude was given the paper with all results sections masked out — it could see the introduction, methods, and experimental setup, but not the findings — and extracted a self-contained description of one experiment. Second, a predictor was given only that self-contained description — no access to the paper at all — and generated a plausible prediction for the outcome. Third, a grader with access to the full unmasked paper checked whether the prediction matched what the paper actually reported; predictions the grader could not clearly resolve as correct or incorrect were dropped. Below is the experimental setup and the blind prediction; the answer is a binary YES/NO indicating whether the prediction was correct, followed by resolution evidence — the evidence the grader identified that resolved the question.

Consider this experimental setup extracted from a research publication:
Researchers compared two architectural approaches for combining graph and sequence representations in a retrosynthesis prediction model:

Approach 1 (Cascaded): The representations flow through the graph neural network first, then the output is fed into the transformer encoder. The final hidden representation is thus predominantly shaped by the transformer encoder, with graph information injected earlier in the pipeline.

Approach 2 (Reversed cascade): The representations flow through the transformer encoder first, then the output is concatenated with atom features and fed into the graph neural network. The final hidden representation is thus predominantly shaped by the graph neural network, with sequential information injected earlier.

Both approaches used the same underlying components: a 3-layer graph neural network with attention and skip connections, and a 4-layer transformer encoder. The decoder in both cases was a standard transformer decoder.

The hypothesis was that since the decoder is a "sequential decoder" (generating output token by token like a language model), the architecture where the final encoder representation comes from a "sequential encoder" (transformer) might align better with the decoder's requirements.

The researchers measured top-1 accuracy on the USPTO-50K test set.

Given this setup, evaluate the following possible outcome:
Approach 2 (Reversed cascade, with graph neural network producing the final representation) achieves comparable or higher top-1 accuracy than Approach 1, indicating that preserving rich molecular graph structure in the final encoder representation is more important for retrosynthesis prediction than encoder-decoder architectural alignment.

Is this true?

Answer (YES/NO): NO